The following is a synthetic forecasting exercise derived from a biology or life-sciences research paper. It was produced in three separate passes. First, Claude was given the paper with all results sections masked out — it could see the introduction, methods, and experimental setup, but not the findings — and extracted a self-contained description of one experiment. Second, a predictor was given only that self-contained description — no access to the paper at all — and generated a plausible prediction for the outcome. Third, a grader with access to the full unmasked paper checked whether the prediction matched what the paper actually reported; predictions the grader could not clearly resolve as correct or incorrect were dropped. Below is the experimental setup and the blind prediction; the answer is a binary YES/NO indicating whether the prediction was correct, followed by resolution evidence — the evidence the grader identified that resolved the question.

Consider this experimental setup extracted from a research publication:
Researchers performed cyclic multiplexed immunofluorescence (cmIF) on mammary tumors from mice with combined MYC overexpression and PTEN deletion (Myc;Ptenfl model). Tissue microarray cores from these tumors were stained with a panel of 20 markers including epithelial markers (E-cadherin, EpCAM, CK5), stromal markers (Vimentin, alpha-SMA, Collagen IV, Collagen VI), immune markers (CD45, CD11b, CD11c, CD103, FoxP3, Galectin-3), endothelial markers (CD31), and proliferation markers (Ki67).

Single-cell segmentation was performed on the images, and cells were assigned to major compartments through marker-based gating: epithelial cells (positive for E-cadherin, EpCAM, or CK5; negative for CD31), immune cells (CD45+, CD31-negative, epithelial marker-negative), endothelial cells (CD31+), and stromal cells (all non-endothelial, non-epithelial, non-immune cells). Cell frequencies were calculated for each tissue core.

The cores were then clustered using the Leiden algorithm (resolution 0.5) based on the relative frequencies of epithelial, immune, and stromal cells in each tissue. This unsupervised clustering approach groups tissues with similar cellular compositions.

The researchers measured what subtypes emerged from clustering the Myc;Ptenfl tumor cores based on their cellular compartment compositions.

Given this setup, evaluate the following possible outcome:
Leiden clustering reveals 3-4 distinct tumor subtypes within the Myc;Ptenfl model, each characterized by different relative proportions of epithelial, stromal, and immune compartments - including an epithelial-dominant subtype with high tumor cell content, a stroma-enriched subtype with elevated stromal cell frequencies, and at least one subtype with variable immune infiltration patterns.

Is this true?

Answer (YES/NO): YES